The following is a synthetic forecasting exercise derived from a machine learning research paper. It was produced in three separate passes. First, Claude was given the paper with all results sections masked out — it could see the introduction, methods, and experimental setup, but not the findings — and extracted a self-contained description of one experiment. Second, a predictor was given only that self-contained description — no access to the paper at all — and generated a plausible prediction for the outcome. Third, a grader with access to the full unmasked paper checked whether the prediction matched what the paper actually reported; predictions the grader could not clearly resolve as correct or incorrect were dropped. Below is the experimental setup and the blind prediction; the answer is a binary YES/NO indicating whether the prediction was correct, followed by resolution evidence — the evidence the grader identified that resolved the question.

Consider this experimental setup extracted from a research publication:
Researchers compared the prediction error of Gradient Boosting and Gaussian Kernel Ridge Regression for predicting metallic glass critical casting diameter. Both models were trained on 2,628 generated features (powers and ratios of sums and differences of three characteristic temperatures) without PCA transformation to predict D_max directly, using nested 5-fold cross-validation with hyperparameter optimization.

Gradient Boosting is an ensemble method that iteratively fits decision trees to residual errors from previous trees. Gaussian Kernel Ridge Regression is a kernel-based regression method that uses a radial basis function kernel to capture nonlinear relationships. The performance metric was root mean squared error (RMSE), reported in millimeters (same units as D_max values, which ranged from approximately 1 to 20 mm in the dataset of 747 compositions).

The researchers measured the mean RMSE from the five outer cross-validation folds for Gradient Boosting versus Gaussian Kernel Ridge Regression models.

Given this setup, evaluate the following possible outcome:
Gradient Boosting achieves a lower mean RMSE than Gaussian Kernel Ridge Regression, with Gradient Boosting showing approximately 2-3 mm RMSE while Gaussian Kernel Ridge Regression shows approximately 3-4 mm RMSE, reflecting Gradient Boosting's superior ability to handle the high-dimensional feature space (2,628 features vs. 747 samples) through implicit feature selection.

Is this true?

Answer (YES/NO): NO